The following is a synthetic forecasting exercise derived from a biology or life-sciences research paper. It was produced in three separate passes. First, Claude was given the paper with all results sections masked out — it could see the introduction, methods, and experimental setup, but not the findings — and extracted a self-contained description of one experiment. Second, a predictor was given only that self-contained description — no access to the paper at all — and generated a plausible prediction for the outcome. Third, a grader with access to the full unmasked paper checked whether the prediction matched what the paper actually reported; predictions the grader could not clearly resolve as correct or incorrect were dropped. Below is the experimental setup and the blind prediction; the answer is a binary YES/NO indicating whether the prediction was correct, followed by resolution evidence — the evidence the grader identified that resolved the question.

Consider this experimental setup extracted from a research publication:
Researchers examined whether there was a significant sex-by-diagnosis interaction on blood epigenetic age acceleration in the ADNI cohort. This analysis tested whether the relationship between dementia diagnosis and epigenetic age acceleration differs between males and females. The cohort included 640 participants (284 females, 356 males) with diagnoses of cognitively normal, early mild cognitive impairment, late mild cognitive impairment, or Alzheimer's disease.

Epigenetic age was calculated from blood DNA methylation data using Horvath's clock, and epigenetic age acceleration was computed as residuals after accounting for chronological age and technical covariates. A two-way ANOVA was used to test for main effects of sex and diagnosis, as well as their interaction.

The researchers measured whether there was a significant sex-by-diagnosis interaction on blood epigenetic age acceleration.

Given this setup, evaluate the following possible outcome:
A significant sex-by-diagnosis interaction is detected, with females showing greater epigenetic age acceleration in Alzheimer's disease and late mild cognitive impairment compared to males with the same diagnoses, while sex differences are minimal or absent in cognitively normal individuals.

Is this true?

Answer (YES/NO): NO